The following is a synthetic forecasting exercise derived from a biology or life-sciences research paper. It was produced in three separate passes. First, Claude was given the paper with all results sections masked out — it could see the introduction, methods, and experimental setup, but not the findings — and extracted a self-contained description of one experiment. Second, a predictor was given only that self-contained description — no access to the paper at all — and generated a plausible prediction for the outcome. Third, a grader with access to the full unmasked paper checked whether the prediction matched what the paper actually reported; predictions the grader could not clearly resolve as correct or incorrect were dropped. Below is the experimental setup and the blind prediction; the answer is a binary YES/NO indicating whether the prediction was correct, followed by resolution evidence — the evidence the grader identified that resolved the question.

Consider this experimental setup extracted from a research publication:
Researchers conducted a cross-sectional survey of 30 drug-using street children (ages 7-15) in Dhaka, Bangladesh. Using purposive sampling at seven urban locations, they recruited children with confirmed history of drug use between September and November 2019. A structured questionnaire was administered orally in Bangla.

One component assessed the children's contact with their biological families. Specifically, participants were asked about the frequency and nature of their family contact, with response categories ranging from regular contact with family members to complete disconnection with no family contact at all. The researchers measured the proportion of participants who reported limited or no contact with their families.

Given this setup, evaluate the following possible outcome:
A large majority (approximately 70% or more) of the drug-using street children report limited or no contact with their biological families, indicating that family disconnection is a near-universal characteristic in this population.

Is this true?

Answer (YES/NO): NO